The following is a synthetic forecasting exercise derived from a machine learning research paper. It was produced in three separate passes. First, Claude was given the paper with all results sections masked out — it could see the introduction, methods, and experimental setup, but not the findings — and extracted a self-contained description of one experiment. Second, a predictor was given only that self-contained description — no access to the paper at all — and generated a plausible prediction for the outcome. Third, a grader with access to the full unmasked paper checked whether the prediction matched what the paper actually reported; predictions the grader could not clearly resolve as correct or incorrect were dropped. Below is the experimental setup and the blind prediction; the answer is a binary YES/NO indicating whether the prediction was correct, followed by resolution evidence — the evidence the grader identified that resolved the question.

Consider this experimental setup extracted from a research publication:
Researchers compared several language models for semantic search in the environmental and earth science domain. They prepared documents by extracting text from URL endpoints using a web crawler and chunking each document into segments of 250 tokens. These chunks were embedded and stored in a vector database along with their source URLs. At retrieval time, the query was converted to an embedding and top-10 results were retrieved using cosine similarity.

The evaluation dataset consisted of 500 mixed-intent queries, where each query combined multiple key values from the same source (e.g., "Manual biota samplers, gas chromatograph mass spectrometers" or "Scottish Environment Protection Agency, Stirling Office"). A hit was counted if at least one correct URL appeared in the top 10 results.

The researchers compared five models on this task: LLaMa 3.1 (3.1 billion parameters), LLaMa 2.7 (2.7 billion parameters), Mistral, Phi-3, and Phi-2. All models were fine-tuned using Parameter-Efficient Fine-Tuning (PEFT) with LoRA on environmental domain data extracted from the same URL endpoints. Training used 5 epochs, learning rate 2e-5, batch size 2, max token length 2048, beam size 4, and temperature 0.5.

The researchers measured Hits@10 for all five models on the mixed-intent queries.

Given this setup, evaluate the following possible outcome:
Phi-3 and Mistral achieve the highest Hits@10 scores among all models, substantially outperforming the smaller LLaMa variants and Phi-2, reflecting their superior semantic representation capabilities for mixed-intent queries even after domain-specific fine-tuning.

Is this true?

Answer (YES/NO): NO